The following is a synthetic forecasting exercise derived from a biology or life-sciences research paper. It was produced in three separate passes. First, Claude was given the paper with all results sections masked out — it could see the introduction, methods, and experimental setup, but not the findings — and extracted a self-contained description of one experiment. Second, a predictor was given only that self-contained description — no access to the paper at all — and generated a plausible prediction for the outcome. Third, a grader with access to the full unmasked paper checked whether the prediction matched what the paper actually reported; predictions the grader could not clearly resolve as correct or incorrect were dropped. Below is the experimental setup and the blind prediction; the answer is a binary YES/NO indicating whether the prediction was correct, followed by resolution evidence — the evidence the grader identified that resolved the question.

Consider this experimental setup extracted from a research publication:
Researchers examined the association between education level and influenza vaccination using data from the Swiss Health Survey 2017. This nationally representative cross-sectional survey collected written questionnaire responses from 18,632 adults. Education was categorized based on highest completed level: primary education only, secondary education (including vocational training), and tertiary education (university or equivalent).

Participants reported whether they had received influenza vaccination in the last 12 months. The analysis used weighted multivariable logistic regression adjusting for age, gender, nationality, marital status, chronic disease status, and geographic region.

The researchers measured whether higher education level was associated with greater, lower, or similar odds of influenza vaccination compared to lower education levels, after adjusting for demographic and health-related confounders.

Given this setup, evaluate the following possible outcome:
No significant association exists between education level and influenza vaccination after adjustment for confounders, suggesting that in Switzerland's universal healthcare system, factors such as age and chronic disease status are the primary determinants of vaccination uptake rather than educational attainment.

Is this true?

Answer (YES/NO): NO